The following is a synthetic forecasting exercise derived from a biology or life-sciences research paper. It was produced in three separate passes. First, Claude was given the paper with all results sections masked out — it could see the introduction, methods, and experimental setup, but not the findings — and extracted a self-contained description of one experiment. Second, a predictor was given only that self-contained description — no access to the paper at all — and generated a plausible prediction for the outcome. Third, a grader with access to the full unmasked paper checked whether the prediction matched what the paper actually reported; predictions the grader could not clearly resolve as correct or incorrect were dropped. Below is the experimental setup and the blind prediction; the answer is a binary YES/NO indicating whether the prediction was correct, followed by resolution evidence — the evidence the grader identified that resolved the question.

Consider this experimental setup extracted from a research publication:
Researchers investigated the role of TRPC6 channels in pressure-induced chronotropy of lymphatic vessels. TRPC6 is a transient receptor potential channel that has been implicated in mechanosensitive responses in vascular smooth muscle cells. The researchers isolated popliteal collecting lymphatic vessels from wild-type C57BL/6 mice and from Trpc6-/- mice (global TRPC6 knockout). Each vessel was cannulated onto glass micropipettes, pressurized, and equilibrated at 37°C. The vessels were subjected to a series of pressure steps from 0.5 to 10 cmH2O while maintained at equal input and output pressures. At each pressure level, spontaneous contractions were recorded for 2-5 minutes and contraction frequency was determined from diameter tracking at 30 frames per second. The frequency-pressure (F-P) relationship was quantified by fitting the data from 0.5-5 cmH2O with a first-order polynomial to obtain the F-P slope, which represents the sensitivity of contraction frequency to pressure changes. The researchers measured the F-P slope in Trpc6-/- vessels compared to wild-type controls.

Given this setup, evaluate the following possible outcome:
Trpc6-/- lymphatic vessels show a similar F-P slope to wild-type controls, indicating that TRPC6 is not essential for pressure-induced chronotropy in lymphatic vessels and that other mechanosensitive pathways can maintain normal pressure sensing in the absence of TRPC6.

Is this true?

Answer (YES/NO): YES